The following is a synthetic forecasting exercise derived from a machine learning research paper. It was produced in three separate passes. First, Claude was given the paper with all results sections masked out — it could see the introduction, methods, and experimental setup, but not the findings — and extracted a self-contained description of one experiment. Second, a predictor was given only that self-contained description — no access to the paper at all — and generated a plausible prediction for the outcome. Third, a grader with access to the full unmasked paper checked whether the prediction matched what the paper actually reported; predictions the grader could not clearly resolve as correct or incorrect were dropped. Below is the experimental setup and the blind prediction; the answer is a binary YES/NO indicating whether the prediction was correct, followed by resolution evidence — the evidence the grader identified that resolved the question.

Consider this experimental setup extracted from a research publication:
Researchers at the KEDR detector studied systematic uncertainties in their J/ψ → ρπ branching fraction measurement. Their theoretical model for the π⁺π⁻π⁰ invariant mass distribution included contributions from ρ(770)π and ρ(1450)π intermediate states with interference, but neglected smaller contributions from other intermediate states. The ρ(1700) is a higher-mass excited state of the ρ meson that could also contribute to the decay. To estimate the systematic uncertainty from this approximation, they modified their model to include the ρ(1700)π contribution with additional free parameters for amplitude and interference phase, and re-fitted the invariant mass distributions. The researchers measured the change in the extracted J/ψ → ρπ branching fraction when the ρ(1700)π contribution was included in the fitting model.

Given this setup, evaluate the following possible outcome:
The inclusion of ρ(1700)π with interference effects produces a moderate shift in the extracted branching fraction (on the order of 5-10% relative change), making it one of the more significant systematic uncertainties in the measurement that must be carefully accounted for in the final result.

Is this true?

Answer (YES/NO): NO